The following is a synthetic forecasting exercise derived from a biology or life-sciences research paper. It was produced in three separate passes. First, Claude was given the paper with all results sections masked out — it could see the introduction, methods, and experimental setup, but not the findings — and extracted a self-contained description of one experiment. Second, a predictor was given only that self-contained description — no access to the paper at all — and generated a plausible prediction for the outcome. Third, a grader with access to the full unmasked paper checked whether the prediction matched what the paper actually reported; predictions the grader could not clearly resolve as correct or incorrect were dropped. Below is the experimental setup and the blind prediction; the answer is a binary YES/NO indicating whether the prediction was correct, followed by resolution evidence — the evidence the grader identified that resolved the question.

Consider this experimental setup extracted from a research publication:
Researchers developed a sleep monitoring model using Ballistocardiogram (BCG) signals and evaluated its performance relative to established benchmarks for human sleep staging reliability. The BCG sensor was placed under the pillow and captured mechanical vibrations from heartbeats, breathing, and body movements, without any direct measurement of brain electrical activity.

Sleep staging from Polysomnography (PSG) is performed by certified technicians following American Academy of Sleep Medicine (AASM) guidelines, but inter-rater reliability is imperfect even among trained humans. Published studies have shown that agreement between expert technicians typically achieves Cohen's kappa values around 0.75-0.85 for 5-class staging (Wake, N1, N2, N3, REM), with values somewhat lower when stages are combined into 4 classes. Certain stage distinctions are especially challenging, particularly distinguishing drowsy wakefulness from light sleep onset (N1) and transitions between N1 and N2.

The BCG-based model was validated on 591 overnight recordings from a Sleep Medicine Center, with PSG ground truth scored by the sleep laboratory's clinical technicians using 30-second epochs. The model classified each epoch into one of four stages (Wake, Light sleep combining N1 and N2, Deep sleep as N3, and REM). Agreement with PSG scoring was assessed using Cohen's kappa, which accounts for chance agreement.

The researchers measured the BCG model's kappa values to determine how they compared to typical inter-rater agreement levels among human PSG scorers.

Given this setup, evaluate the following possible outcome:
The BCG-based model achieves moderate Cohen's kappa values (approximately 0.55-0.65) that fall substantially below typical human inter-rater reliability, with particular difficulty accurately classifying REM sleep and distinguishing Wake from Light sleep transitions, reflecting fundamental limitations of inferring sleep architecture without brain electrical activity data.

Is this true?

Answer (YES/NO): NO